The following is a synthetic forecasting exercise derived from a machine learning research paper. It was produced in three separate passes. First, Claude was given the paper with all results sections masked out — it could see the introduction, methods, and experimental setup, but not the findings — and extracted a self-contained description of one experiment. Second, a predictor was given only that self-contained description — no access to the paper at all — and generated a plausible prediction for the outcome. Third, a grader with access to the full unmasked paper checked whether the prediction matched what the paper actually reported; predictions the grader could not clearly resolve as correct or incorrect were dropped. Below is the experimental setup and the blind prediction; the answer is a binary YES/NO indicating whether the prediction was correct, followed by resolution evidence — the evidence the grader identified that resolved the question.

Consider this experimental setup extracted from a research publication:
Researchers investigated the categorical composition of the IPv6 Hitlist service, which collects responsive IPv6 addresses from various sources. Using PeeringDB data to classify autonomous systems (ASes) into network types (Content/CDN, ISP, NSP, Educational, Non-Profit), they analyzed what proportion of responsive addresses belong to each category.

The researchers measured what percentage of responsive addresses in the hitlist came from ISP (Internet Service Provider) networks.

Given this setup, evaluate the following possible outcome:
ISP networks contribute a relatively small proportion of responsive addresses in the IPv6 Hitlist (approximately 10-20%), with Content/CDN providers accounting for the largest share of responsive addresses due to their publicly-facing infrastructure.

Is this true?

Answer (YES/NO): NO